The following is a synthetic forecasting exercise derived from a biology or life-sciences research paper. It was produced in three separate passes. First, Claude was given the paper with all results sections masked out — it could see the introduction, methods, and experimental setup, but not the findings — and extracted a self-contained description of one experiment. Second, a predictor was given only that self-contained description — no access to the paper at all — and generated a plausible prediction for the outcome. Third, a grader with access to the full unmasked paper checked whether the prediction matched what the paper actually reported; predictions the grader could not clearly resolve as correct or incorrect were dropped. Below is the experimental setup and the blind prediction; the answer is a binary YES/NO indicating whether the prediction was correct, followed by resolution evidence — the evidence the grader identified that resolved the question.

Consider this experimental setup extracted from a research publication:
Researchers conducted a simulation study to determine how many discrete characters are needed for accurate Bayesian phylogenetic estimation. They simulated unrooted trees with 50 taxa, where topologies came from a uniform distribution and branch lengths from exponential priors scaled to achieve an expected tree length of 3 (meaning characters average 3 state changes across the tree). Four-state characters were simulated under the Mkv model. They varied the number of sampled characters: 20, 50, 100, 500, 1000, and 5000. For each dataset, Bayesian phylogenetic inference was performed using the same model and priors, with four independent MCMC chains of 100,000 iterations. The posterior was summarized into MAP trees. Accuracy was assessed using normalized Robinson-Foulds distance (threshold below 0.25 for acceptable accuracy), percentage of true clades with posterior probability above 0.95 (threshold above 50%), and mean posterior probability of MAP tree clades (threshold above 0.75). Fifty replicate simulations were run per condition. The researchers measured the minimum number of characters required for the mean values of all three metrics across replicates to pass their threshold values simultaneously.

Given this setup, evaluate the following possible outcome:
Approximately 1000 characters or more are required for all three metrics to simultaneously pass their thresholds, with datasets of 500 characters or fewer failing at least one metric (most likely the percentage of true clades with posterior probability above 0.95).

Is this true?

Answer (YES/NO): NO